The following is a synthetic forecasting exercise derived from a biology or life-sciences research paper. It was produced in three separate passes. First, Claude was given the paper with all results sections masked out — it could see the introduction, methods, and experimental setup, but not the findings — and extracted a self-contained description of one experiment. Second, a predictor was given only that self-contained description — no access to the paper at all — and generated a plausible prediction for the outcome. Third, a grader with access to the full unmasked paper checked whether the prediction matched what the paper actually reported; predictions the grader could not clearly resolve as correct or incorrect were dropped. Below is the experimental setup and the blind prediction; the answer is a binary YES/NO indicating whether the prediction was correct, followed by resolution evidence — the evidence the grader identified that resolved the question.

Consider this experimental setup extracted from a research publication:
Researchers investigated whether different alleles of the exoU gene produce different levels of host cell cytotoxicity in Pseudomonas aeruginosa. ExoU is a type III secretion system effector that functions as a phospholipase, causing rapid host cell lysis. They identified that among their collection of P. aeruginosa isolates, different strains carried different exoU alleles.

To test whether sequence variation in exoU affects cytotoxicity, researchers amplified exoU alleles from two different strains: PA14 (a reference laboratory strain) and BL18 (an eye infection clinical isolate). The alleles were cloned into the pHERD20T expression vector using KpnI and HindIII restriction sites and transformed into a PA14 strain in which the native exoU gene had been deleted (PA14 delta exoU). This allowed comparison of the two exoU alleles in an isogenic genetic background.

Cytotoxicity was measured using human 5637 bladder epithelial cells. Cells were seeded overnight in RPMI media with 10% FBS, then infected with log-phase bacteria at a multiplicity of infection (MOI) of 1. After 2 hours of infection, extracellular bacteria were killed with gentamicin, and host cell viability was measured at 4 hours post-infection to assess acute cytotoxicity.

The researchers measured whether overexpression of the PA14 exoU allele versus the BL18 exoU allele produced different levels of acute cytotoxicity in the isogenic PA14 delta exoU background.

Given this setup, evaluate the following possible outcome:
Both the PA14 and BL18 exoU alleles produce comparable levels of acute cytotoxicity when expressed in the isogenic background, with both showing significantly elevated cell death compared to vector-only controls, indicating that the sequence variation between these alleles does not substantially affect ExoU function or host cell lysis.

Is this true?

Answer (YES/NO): NO